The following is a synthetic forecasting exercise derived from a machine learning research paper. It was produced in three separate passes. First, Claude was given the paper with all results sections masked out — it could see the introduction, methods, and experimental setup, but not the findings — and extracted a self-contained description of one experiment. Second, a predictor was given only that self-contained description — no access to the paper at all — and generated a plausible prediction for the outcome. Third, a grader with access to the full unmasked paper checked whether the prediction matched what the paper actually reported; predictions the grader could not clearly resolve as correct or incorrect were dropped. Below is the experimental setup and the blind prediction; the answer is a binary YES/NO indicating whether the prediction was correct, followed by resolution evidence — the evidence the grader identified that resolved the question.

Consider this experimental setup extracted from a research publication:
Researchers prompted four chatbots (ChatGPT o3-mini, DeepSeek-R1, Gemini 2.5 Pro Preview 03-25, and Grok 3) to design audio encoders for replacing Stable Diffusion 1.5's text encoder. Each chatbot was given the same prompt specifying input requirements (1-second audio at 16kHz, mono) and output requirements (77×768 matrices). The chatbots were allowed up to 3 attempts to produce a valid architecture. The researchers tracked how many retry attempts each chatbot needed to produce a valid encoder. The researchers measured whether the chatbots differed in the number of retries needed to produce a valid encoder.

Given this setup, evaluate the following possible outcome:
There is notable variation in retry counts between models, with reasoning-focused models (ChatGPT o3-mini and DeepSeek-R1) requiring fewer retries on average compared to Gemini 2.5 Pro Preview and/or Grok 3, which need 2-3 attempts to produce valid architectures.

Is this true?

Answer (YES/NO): NO